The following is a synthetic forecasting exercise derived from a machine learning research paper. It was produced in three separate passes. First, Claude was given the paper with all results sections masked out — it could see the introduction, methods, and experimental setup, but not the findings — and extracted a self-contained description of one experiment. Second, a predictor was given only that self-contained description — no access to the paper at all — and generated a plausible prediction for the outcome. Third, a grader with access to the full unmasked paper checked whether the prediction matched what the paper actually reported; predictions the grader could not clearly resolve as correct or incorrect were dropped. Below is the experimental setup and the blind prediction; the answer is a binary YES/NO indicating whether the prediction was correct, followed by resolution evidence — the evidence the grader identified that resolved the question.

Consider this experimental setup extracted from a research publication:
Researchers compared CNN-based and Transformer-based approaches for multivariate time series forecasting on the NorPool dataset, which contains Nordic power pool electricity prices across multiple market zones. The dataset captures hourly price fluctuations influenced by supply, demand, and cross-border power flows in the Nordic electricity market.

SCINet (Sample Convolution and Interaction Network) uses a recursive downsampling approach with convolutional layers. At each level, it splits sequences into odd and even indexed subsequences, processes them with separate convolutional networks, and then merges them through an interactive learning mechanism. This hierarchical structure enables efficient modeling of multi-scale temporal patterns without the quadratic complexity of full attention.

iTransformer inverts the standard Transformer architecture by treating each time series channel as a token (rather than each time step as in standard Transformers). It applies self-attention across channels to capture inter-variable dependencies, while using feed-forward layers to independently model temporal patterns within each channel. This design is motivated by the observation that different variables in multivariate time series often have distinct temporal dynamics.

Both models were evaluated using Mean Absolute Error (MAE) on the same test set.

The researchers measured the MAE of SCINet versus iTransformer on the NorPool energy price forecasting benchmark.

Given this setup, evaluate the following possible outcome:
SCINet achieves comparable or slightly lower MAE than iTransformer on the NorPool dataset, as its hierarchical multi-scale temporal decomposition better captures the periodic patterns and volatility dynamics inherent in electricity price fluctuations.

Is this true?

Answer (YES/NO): YES